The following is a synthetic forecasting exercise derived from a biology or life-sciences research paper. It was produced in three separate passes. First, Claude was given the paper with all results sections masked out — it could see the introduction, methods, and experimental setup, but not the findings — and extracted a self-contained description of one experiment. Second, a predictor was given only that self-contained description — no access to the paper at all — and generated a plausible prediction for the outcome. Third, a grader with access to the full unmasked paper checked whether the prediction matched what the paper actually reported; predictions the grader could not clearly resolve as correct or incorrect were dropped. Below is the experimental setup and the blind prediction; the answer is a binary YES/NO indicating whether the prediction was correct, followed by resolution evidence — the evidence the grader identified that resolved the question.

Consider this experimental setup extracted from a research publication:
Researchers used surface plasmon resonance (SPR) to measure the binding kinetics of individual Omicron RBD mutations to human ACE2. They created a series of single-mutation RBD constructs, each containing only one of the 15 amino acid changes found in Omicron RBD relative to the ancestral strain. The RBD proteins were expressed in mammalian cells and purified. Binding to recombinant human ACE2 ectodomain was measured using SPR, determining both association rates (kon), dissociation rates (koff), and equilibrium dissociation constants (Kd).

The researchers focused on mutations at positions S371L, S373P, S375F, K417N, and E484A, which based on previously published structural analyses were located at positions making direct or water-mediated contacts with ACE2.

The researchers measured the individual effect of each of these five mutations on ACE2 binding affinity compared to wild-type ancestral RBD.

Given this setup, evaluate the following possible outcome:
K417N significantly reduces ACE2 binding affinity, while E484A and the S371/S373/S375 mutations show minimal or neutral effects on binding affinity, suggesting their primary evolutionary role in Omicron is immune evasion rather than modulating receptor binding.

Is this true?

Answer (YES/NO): NO